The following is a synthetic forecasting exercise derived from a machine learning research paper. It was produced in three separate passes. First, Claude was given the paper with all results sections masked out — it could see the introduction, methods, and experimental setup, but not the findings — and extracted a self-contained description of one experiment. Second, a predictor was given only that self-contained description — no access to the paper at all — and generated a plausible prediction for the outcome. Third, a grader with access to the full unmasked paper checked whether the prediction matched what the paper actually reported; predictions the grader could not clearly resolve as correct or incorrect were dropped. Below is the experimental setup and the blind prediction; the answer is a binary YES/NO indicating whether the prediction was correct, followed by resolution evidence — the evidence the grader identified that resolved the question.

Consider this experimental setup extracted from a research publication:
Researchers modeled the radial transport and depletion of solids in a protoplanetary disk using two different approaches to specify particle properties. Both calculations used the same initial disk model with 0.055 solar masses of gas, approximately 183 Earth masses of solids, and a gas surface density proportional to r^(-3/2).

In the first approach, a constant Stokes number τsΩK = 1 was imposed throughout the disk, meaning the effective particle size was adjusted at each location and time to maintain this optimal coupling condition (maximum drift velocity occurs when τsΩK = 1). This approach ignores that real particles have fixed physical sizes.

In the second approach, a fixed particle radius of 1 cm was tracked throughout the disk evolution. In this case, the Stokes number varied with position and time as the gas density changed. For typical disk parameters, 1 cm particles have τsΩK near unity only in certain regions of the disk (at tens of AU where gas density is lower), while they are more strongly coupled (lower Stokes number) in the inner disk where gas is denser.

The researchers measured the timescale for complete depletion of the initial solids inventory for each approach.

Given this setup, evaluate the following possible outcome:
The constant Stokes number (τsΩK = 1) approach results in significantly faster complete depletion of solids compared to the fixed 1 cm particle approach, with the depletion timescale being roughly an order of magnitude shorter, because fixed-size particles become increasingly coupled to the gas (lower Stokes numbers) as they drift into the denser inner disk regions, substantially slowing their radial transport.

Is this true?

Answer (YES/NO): NO